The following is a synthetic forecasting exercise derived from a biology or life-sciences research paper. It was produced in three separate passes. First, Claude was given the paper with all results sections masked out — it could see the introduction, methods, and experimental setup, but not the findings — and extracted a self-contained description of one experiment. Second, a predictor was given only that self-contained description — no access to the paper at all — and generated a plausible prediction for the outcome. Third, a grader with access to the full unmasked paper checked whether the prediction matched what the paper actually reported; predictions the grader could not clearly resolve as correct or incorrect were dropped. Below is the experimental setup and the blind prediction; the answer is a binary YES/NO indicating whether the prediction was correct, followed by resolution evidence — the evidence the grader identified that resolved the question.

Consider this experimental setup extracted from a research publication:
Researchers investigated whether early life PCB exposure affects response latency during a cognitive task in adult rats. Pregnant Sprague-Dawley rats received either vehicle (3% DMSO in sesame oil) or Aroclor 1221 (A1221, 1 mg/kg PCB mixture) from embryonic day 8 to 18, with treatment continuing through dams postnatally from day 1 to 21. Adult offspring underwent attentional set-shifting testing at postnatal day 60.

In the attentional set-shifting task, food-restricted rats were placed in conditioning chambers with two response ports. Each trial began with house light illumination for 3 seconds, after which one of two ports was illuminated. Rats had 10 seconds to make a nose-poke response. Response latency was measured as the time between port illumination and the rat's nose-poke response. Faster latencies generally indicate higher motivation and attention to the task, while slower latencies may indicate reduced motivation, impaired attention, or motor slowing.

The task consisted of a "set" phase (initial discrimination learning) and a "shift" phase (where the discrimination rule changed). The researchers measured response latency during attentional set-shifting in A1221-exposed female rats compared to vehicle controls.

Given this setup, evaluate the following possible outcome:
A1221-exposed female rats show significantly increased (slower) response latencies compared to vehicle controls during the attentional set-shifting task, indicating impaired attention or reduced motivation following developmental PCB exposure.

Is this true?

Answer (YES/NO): NO